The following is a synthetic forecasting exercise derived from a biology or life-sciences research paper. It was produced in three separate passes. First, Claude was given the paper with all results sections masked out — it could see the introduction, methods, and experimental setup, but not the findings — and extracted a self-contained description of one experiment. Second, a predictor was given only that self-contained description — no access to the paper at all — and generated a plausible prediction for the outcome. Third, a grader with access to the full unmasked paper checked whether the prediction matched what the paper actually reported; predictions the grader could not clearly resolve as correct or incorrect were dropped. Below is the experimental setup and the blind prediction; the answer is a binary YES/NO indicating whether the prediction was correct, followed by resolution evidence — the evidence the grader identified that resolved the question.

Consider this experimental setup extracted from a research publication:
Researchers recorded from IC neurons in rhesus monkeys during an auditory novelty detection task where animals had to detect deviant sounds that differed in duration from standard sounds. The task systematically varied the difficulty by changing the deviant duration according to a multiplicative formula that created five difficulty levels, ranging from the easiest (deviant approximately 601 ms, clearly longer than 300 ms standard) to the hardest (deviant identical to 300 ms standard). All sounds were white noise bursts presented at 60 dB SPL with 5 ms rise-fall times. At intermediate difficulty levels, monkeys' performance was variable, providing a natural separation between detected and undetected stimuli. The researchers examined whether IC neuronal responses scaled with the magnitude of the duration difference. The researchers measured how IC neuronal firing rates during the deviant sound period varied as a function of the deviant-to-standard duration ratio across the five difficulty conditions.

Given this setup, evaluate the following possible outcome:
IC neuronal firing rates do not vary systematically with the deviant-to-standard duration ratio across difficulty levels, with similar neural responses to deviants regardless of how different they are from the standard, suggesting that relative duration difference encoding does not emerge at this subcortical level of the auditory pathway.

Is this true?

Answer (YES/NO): NO